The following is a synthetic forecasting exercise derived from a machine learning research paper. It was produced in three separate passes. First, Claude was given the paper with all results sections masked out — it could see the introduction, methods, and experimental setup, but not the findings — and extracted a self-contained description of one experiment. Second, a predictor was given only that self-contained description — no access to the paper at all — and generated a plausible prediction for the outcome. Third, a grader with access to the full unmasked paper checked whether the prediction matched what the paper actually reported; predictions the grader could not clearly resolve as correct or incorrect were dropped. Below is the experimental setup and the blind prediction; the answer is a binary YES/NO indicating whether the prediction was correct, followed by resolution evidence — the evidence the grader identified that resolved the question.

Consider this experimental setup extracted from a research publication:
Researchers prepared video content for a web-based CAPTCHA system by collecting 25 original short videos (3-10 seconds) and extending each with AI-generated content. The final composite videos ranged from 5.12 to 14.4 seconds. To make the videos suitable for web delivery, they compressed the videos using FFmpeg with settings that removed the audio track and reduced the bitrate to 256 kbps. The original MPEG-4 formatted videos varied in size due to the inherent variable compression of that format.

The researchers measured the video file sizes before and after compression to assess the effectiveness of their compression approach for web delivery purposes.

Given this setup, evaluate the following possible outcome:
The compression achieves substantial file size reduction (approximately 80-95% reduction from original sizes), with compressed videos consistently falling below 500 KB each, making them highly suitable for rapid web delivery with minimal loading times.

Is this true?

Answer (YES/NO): NO